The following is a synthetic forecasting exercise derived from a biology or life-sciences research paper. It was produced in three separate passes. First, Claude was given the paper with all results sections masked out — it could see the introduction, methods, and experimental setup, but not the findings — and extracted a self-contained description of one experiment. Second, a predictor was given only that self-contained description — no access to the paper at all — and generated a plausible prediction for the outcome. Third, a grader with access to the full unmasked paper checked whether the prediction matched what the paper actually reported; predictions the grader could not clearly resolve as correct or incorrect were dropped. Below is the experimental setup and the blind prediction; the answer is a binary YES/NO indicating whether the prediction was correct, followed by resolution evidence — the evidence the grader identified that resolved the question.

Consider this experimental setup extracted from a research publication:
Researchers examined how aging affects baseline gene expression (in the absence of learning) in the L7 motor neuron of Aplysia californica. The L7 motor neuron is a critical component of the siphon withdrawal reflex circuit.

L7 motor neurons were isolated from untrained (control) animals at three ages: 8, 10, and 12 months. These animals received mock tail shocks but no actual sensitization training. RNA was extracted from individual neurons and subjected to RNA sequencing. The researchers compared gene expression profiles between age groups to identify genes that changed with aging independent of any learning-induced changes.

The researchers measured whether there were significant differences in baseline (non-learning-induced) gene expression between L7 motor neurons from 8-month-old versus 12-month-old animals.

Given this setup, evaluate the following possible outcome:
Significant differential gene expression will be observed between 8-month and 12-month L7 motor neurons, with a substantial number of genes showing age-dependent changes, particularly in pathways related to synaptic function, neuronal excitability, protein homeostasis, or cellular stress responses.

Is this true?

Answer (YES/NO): NO